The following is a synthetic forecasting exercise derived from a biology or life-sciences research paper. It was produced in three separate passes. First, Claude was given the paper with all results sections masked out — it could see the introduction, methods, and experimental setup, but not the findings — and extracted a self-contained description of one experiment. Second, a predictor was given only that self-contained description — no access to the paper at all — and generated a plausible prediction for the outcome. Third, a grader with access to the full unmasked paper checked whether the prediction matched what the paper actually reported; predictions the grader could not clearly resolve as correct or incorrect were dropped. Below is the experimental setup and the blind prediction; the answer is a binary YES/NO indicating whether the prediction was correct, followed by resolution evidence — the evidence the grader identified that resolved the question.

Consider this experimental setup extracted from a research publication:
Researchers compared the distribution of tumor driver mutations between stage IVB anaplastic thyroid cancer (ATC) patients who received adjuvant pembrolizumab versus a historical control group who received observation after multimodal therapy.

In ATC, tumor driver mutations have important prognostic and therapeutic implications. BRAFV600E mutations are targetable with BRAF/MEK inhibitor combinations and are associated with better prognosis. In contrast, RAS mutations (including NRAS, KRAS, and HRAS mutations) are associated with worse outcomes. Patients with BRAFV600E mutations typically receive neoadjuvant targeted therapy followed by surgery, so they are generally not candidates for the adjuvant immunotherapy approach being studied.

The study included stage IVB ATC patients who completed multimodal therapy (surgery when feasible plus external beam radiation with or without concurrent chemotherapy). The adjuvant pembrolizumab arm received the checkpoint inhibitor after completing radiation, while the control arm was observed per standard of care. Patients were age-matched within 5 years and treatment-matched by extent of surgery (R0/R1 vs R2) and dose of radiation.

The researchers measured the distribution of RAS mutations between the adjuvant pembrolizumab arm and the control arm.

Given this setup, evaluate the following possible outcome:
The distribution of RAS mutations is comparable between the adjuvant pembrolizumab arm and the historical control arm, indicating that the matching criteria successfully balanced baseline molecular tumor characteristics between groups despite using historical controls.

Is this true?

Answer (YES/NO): NO